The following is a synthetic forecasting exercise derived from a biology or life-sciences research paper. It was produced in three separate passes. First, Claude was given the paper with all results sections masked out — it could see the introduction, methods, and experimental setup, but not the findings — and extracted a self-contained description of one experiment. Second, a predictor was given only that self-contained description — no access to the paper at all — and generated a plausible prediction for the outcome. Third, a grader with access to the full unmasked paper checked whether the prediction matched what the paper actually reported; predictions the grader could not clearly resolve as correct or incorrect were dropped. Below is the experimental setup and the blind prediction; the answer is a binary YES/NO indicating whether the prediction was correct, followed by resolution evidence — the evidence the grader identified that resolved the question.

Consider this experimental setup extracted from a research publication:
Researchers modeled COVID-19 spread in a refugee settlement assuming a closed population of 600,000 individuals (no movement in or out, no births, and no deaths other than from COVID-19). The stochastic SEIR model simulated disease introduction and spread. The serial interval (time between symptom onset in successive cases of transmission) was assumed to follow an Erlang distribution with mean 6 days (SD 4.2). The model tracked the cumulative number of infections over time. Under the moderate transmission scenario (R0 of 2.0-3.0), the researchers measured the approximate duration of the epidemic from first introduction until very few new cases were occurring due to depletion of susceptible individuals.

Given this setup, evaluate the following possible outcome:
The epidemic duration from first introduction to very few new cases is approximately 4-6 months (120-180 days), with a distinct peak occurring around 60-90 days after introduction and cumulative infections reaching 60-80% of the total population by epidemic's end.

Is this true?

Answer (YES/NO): NO